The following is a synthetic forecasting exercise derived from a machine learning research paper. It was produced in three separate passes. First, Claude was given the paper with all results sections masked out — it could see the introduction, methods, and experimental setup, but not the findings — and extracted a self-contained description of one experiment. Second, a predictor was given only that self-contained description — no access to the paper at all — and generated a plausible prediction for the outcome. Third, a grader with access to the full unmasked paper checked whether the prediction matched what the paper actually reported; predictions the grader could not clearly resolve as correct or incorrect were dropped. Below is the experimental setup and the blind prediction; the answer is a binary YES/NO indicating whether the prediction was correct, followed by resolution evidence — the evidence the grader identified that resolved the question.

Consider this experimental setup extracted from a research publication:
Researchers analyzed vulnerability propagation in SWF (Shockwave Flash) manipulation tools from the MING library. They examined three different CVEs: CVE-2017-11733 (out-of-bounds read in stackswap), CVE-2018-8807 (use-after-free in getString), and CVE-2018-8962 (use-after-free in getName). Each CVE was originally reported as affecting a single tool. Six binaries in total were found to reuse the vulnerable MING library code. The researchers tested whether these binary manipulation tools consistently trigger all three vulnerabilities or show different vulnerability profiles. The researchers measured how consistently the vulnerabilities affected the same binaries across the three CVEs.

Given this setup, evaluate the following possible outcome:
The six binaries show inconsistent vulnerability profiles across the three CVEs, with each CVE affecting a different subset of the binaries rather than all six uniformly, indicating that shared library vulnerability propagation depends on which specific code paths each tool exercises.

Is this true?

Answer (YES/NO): NO